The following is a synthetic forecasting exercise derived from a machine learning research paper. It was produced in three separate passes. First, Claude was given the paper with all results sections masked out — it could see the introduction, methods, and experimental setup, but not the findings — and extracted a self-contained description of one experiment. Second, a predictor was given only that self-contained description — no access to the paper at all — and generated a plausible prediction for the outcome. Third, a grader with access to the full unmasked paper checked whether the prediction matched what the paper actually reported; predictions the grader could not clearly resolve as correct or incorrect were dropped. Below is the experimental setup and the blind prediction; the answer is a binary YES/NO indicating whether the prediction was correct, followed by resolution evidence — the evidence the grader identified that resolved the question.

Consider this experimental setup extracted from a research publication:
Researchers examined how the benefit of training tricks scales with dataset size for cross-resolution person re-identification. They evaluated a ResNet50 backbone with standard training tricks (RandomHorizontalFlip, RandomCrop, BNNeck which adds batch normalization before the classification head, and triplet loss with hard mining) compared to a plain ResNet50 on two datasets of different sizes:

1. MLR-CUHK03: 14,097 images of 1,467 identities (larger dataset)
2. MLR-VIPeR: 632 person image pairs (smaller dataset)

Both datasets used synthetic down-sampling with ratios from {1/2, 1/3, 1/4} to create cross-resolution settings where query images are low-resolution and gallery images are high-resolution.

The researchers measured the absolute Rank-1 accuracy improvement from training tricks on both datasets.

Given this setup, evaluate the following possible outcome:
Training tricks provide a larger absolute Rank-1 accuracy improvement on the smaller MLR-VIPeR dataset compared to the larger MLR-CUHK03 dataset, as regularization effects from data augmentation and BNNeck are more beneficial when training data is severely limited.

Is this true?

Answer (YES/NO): NO